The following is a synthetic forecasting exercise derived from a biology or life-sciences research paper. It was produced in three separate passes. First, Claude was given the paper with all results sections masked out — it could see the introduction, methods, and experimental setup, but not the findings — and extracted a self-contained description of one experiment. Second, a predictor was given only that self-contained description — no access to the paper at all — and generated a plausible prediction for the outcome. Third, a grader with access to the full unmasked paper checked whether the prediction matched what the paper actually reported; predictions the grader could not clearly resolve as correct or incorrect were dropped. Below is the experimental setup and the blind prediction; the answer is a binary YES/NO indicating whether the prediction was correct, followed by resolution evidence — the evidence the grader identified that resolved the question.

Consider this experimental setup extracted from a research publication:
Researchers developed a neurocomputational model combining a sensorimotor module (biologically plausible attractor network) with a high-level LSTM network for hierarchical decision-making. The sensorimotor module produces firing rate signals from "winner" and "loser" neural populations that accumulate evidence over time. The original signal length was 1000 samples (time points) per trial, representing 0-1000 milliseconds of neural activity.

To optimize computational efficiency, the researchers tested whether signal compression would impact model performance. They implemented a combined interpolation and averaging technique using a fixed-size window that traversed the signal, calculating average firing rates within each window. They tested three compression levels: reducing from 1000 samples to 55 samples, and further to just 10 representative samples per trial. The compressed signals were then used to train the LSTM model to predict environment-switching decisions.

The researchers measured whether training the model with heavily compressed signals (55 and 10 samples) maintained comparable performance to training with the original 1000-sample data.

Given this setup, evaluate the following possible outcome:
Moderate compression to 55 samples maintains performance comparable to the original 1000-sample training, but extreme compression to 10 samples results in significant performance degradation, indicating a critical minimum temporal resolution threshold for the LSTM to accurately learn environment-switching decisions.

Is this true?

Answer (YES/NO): NO